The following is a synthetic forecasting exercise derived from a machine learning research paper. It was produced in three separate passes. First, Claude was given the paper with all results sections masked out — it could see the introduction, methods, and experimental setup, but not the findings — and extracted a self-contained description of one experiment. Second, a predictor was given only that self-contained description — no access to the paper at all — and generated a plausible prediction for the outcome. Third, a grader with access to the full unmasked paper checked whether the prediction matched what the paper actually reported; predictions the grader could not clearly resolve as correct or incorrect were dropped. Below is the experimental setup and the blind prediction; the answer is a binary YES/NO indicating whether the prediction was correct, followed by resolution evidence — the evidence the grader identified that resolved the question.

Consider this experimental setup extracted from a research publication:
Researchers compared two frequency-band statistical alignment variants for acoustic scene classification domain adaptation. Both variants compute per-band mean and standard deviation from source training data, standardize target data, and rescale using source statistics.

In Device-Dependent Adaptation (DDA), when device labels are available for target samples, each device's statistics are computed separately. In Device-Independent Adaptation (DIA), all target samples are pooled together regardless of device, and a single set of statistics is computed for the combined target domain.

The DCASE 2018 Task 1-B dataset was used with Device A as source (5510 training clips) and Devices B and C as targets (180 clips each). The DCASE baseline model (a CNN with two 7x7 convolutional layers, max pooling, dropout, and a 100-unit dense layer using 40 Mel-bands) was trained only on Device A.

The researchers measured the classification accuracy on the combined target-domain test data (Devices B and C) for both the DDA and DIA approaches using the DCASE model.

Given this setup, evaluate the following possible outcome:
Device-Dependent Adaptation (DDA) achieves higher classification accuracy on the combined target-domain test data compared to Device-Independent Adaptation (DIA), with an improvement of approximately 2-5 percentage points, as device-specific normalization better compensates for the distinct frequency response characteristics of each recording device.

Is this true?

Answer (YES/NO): YES